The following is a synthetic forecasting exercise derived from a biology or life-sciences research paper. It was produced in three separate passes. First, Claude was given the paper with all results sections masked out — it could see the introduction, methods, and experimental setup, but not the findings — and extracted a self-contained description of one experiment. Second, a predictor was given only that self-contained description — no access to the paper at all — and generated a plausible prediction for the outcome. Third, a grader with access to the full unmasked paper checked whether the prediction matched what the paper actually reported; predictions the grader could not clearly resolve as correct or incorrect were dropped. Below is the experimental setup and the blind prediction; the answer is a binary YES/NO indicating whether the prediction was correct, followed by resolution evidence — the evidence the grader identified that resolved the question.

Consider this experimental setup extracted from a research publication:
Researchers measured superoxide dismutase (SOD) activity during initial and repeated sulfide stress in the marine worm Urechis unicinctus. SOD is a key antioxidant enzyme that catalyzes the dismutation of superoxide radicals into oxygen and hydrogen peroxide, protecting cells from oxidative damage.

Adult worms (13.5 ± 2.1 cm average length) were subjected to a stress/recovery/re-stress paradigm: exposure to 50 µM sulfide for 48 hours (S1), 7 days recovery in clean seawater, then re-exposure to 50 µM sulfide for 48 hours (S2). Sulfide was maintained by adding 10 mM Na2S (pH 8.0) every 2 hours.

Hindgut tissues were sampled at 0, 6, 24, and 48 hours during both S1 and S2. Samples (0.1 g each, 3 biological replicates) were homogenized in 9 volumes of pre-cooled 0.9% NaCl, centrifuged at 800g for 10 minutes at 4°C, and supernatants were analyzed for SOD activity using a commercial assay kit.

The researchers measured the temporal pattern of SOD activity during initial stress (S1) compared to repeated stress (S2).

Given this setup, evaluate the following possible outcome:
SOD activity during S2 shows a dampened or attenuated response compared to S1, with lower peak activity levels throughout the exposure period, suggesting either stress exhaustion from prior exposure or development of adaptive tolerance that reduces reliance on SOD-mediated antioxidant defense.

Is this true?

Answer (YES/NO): NO